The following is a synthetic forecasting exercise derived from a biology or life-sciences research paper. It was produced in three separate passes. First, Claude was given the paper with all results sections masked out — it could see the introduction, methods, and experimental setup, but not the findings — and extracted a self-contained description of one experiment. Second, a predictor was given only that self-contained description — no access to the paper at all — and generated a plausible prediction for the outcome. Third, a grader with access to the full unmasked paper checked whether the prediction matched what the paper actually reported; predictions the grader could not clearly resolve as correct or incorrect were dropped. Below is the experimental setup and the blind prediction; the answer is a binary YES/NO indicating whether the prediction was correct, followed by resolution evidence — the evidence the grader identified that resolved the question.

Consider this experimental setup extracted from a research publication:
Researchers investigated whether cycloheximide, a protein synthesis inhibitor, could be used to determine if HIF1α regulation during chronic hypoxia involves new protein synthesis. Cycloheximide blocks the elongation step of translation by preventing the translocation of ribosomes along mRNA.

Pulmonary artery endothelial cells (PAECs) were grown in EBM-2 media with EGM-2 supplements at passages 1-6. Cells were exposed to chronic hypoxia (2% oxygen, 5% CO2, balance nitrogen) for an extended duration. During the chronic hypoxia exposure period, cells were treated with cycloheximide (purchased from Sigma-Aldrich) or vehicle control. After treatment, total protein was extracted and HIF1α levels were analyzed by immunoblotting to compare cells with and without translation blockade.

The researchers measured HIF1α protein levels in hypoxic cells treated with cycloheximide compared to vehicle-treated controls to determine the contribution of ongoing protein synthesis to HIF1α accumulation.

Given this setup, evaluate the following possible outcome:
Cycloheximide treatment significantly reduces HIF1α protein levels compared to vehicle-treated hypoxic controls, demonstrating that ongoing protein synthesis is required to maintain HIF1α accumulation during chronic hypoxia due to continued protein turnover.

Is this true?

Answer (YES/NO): YES